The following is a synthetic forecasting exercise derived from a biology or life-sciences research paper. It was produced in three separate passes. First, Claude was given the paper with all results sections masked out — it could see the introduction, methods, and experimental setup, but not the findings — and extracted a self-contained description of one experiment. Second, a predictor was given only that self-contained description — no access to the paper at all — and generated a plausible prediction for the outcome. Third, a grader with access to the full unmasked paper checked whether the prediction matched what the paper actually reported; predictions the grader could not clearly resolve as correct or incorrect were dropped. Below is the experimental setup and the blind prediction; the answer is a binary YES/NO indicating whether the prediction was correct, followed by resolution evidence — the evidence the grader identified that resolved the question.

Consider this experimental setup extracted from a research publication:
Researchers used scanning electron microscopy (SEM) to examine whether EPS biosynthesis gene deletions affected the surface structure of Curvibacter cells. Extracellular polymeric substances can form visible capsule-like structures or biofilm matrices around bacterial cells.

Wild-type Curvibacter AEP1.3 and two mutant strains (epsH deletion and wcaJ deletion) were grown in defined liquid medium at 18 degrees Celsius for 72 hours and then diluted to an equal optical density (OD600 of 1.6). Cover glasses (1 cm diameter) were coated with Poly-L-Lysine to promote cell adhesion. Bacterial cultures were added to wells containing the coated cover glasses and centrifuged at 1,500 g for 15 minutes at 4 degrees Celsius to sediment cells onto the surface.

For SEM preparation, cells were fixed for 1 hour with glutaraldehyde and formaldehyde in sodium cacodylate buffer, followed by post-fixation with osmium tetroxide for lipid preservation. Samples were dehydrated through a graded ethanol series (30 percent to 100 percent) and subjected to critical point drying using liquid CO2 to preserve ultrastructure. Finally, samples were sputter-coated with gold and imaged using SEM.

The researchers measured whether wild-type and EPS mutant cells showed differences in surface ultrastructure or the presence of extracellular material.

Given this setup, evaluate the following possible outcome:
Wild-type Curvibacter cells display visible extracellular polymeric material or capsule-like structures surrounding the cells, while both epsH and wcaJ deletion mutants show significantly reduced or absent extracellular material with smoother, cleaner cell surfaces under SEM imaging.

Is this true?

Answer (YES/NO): NO